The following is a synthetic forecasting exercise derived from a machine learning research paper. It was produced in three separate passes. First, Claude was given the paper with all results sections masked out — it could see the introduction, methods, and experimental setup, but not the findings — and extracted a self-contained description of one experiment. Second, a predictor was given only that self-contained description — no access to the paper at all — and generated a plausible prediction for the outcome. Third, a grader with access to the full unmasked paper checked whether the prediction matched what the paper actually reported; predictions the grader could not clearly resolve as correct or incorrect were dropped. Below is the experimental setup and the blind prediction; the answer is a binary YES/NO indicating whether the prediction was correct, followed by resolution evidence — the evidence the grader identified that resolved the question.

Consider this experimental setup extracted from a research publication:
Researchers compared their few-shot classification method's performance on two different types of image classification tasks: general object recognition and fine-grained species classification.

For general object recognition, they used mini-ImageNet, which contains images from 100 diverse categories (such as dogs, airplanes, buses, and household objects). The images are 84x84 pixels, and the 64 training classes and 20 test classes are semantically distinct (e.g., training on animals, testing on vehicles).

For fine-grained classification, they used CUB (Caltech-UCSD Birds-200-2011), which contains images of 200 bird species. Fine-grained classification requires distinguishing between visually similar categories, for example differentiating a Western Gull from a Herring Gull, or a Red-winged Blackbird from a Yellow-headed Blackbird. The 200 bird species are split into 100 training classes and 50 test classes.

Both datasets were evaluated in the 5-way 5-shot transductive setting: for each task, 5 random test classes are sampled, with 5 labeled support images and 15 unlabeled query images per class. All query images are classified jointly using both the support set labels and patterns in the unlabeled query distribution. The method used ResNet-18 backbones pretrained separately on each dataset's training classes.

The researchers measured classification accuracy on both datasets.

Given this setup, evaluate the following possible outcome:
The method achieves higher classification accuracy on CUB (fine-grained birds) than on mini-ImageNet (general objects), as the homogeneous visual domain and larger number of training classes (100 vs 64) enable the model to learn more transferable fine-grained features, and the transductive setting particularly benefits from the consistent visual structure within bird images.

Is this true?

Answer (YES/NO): YES